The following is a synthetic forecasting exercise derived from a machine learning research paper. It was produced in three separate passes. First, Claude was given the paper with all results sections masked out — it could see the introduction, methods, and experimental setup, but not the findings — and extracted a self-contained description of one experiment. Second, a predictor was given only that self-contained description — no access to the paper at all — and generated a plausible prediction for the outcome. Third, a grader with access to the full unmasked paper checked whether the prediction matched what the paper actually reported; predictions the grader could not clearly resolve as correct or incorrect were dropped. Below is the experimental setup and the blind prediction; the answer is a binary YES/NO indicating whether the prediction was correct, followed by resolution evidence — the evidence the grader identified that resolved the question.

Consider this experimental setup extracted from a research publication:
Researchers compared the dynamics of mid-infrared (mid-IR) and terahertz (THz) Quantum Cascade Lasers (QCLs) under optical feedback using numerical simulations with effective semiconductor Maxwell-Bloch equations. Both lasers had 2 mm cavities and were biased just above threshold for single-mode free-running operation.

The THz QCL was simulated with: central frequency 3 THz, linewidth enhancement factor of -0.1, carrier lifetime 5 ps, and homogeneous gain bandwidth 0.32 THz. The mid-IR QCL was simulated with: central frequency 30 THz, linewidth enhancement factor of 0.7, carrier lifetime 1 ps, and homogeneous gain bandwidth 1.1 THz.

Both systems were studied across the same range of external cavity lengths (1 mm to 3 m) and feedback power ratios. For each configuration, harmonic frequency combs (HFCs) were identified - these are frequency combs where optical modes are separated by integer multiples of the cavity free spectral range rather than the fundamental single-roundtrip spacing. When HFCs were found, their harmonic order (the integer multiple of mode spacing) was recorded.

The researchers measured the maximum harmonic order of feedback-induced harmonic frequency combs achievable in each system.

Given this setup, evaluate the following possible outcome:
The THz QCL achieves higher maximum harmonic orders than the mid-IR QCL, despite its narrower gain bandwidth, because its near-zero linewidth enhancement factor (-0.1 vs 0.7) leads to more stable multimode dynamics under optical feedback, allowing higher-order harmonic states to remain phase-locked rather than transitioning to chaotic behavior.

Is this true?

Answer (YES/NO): NO